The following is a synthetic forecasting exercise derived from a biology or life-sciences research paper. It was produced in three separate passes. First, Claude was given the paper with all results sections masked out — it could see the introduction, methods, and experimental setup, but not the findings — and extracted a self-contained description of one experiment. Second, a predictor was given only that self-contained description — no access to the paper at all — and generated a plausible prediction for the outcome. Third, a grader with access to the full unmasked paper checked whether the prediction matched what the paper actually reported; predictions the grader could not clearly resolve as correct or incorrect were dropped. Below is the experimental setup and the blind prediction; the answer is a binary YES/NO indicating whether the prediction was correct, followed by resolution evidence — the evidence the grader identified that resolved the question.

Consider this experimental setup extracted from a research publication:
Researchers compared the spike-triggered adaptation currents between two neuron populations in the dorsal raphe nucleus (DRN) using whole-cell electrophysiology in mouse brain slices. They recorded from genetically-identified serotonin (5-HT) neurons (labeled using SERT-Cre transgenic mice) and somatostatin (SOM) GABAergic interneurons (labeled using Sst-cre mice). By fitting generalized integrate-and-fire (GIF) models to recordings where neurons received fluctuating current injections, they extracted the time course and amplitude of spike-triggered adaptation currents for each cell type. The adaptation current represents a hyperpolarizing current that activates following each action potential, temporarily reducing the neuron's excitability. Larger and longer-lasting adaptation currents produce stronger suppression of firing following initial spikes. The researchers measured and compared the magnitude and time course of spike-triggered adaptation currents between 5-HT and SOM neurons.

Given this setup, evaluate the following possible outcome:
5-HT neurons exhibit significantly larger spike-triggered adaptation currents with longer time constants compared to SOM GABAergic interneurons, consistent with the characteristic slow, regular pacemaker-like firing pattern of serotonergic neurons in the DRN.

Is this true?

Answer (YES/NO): YES